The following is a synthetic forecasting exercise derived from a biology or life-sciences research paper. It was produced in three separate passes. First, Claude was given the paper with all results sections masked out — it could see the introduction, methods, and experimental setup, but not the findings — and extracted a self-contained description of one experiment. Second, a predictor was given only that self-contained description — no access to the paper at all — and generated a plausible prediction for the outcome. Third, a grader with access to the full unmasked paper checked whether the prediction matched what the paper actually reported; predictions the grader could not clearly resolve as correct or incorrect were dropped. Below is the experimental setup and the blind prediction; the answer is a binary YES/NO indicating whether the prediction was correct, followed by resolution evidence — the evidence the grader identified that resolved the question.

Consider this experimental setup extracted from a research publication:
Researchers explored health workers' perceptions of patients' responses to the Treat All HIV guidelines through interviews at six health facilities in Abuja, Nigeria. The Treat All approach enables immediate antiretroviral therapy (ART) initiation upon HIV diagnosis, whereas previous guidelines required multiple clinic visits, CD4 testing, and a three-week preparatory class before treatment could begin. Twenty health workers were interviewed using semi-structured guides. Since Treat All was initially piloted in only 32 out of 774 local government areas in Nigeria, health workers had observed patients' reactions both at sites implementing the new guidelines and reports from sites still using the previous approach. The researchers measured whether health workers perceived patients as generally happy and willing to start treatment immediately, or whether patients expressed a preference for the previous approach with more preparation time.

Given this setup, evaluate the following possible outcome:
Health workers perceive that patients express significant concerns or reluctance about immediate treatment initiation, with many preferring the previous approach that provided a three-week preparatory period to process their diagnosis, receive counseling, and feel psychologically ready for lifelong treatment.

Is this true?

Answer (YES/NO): NO